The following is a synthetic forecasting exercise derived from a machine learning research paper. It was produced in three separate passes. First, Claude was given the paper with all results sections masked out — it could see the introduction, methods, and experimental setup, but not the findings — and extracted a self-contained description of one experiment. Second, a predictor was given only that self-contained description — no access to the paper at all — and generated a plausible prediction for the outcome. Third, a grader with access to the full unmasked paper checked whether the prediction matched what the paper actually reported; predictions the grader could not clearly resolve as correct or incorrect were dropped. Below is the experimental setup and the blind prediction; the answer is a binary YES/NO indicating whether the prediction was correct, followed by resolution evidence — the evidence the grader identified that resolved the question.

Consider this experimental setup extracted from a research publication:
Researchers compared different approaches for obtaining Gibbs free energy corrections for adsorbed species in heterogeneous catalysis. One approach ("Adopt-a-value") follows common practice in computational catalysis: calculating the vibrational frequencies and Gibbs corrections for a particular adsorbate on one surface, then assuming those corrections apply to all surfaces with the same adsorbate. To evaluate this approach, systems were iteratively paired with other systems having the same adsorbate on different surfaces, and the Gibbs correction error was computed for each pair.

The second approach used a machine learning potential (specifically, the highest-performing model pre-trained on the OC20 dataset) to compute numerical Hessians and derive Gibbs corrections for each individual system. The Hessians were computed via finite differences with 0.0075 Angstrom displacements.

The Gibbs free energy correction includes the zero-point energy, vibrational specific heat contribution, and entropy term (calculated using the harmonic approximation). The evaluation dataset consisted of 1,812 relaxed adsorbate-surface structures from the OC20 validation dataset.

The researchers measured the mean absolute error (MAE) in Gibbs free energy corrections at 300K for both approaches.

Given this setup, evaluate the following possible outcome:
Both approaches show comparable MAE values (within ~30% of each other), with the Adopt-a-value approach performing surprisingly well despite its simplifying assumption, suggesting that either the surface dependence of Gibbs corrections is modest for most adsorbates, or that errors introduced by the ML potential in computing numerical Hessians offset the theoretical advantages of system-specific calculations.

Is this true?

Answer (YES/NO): NO